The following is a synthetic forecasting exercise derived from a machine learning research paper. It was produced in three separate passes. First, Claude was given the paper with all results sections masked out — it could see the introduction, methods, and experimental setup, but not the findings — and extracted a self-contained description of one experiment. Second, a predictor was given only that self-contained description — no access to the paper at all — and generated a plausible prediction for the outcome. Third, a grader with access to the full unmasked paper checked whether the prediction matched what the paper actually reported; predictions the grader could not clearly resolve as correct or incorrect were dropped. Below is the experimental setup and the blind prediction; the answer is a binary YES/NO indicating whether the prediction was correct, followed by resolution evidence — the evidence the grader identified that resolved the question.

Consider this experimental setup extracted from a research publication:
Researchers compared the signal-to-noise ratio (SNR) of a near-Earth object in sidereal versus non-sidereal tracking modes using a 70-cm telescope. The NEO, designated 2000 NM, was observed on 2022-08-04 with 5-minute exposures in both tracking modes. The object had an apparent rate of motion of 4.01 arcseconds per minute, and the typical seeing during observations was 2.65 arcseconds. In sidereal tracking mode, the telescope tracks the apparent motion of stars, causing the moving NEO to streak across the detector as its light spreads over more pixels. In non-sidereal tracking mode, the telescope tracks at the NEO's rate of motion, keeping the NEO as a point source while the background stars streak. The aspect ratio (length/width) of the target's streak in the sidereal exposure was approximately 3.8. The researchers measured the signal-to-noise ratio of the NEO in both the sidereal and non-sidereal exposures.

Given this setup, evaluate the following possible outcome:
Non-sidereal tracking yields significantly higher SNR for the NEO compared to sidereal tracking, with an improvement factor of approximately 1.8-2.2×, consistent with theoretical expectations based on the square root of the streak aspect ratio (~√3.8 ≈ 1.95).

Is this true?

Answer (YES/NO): NO